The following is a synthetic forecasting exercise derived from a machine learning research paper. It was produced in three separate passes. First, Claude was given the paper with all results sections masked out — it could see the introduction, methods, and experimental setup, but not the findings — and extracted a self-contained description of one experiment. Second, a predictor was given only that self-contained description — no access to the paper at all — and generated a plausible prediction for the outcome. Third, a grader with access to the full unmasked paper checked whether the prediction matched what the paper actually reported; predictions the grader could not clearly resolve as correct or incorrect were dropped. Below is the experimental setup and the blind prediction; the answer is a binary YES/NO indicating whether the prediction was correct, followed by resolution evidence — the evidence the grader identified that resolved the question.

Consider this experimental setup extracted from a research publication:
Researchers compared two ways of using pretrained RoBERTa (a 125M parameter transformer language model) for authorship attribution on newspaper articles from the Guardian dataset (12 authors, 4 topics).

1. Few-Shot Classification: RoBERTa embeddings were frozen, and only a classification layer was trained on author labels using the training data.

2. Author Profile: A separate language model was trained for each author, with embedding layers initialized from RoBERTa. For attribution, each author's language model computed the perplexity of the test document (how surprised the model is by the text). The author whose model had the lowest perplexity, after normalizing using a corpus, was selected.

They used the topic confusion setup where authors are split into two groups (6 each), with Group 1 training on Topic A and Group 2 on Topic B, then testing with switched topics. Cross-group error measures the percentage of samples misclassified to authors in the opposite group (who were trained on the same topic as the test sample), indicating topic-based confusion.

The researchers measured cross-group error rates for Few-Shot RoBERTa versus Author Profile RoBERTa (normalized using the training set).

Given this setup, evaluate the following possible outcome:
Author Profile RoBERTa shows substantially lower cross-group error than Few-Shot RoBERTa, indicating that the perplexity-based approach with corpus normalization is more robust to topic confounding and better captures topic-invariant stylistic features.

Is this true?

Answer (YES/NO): YES